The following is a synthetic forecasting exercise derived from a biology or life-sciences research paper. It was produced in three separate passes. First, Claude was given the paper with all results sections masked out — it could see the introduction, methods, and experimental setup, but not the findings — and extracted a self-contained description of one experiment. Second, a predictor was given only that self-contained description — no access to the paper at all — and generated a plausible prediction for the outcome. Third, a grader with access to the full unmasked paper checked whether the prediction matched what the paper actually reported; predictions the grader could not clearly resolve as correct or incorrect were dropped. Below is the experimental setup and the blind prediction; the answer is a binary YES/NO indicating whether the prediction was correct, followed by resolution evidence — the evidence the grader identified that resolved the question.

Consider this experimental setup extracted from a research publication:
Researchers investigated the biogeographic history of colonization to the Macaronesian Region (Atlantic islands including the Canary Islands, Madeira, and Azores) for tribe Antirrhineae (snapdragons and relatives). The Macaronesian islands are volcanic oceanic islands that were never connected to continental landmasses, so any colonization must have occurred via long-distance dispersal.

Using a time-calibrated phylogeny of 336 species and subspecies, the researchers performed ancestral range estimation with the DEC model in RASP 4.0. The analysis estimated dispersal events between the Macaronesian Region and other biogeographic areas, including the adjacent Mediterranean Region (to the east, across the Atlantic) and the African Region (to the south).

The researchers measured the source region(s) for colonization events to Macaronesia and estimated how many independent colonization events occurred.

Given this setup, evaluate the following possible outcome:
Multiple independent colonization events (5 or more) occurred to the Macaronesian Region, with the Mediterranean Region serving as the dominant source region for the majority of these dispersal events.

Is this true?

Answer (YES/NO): YES